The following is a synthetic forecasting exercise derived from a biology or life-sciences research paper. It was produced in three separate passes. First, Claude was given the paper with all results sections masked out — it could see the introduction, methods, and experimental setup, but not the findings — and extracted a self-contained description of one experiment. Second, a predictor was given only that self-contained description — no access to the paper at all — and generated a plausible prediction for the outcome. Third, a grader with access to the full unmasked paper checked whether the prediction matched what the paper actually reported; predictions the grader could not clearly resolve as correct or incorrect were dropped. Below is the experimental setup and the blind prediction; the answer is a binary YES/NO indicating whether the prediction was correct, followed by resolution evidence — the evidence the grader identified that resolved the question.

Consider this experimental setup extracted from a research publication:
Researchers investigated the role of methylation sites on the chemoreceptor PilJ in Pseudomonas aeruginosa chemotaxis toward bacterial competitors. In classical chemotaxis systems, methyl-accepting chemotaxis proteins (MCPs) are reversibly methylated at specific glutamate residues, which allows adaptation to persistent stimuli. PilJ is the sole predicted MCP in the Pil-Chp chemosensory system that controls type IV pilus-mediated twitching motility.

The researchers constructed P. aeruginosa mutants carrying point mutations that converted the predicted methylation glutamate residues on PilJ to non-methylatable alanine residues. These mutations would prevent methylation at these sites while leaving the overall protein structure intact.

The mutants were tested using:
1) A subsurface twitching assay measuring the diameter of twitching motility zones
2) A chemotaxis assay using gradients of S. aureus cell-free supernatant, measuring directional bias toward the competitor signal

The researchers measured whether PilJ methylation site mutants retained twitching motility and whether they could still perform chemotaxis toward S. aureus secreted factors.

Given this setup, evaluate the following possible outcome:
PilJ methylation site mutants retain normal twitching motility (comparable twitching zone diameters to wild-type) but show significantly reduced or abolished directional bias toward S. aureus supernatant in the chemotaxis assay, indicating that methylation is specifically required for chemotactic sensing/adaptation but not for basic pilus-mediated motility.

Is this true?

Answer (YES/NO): NO